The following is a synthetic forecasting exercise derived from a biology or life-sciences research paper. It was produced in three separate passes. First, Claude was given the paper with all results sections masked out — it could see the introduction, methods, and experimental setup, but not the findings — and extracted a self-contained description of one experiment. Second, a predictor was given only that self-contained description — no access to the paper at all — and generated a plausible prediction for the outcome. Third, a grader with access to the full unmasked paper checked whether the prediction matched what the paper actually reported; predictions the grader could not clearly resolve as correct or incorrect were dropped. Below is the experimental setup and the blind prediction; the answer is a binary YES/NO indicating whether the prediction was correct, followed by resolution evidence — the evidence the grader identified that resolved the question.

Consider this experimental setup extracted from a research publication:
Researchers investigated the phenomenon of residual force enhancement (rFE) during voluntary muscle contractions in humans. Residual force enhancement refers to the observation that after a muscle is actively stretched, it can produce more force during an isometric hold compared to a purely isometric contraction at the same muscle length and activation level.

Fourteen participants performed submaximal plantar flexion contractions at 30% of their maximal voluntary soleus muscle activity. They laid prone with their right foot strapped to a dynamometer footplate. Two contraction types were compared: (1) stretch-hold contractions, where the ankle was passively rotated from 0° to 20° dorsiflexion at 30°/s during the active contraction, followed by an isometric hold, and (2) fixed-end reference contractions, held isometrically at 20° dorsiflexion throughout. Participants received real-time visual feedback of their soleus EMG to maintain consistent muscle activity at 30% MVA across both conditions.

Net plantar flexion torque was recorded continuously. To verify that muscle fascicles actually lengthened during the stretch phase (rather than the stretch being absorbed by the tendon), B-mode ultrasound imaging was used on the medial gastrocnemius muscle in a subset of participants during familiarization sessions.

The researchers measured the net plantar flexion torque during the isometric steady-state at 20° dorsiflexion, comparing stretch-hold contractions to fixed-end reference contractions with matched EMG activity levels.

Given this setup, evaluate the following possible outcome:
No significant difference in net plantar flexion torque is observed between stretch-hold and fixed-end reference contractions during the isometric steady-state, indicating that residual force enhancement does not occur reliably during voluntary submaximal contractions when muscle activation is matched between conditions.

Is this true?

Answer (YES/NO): NO